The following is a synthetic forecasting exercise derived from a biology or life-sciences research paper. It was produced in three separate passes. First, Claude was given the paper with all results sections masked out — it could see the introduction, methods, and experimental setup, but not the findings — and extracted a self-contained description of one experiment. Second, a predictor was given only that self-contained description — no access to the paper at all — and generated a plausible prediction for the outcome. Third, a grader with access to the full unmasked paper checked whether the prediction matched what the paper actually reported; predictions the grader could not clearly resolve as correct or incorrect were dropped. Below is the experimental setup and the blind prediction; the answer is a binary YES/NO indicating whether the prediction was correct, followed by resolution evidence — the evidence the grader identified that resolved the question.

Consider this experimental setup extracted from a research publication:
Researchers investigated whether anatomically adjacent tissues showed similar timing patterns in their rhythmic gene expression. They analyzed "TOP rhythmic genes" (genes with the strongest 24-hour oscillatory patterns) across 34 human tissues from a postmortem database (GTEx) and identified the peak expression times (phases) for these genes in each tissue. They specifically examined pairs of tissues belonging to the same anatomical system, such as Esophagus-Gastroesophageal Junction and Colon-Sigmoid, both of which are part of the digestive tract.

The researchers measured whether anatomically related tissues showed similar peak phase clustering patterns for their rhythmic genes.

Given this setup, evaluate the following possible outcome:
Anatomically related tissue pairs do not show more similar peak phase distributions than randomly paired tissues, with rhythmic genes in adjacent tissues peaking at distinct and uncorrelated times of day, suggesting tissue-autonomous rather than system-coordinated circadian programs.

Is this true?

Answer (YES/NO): NO